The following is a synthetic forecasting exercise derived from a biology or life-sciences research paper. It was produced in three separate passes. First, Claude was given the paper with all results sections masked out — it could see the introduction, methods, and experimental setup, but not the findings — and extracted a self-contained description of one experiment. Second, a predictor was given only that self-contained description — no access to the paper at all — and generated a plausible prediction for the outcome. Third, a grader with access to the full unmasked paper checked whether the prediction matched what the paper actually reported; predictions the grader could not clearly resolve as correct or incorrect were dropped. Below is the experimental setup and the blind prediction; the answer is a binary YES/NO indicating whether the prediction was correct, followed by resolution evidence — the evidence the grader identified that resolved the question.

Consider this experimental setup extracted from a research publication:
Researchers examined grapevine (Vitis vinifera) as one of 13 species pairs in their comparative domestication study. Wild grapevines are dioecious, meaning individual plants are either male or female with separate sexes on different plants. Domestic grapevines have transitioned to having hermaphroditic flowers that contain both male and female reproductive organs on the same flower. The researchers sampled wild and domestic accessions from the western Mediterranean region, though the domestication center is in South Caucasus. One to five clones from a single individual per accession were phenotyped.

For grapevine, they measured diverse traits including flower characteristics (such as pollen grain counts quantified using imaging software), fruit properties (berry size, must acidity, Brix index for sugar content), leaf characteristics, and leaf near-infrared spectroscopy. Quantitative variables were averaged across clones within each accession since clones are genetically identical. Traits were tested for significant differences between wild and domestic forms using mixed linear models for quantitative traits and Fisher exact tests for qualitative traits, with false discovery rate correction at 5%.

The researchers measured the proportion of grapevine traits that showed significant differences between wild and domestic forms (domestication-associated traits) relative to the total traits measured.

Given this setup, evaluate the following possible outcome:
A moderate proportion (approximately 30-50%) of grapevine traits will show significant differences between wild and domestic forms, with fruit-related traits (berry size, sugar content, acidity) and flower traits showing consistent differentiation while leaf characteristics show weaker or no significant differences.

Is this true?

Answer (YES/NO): YES